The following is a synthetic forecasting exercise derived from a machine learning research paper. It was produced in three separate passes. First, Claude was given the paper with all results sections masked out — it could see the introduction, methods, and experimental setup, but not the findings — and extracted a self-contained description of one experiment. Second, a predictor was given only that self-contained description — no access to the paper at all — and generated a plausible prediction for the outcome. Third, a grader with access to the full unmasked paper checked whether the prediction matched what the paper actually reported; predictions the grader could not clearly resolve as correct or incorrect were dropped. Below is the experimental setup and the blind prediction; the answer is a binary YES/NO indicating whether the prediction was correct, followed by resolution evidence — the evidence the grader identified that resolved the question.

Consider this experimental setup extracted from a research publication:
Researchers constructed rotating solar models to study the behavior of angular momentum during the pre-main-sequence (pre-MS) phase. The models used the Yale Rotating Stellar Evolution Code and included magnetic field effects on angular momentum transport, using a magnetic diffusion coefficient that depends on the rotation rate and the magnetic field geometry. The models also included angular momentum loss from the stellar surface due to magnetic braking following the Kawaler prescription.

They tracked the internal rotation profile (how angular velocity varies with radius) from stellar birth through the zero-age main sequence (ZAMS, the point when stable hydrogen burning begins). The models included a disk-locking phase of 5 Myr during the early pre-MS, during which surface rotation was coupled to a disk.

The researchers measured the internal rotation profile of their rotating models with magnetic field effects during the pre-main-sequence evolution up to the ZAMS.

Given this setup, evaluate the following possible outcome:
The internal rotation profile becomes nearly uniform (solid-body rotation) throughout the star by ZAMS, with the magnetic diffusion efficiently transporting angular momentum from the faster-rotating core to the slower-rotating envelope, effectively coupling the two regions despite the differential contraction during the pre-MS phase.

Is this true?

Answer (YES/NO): YES